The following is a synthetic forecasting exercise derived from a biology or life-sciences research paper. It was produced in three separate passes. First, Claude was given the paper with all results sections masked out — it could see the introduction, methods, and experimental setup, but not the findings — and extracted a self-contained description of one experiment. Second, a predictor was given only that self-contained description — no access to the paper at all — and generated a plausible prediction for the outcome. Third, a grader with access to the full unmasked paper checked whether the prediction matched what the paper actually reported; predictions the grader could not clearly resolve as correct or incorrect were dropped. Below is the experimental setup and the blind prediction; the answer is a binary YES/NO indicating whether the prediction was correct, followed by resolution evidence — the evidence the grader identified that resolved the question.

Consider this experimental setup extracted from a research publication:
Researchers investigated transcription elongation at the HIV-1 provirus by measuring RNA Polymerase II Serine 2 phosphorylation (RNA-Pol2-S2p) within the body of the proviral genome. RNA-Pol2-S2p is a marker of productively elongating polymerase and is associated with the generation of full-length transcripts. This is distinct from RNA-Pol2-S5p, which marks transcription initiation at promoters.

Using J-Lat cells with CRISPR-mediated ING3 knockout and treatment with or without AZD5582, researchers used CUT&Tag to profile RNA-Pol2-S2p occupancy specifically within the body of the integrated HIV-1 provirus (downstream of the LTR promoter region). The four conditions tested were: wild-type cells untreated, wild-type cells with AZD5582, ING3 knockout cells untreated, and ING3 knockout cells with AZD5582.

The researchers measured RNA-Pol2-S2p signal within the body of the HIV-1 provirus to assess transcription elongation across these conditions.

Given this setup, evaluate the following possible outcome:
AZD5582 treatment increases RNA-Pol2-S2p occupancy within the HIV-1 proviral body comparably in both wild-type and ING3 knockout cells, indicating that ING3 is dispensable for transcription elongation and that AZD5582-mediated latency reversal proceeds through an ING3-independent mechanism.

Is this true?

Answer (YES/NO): NO